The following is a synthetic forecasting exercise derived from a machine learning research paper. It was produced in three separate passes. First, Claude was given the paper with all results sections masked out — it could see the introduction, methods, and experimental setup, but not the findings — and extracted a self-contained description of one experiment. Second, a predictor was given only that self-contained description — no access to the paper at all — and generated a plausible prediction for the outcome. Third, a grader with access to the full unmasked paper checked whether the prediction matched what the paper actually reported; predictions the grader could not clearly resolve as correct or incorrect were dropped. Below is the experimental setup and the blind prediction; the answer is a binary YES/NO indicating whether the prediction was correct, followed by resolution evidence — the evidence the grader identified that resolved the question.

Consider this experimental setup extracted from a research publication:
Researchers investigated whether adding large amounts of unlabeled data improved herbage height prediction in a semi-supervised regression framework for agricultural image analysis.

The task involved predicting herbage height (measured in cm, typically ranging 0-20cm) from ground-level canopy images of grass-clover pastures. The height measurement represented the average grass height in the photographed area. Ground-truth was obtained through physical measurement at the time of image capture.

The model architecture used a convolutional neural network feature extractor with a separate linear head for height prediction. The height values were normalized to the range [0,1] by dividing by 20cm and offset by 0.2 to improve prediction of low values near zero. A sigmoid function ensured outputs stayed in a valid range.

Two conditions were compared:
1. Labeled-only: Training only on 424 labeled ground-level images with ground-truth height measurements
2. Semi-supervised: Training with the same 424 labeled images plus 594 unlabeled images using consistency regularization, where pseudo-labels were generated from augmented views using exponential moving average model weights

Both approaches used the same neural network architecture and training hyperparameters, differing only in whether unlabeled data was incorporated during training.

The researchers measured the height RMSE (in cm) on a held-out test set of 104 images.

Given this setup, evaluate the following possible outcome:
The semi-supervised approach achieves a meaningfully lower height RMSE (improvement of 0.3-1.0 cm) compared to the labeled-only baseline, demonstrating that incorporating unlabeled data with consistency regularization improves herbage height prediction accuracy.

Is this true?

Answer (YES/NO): NO